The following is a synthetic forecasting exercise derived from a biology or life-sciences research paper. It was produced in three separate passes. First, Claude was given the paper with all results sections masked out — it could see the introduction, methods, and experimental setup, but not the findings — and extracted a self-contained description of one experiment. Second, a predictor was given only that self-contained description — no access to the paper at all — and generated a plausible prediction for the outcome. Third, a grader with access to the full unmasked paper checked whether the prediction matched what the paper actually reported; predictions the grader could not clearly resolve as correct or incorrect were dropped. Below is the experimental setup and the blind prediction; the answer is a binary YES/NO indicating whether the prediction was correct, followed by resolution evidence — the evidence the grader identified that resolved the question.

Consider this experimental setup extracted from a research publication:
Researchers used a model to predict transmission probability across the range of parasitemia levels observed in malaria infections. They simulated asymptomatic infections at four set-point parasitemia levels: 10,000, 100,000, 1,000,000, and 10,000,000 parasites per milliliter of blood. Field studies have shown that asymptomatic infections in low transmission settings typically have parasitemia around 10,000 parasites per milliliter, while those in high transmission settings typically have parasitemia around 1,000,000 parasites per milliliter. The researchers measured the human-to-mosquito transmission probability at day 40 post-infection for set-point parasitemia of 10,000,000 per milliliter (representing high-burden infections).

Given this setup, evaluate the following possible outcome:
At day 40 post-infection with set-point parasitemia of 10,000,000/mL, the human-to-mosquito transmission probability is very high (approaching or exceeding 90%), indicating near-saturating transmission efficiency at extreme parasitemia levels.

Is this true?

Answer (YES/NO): YES